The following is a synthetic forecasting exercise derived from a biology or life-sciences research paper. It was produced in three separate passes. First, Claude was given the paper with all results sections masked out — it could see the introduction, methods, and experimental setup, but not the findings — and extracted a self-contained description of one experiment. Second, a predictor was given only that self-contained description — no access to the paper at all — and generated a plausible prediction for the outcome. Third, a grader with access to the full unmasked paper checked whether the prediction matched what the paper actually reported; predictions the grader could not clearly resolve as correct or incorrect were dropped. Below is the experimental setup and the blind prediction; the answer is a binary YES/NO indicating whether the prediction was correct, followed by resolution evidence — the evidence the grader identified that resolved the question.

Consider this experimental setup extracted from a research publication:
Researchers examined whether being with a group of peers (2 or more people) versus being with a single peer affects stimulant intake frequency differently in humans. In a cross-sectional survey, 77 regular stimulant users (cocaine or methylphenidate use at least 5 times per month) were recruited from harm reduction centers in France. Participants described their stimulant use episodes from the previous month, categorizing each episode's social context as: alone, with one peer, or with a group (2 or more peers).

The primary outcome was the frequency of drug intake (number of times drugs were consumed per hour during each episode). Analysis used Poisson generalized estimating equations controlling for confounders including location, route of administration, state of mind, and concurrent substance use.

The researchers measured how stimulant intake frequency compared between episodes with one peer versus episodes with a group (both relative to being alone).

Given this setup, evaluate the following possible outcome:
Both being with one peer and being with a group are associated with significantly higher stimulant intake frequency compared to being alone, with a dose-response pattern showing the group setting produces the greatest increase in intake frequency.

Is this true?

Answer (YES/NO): NO